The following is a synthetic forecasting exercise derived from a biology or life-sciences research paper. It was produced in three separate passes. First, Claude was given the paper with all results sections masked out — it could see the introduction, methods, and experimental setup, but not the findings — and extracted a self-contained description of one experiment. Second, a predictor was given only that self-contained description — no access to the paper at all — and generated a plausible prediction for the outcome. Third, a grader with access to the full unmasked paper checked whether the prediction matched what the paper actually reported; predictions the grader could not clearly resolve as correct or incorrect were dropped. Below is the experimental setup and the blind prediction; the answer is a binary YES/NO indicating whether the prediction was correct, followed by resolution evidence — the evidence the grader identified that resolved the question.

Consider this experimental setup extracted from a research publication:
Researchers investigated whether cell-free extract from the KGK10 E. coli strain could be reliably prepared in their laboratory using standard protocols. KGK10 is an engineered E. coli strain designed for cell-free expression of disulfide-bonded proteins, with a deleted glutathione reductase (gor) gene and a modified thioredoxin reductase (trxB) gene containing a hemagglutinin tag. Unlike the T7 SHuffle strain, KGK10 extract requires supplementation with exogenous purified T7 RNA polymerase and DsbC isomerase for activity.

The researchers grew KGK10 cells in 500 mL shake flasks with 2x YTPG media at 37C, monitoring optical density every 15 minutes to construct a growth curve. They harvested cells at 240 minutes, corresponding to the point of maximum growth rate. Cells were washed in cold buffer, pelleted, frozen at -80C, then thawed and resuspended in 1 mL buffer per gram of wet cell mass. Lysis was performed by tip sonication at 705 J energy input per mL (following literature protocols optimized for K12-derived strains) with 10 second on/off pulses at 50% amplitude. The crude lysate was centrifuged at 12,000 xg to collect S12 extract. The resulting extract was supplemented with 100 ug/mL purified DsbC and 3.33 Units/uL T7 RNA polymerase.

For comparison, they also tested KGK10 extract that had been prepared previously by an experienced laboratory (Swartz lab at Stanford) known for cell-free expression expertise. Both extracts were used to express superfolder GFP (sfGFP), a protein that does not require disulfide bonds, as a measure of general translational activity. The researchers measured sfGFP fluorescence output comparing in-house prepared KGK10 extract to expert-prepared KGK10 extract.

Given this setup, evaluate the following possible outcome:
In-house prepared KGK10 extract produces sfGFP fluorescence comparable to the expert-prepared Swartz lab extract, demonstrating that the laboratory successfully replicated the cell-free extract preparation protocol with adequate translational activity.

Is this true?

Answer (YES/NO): NO